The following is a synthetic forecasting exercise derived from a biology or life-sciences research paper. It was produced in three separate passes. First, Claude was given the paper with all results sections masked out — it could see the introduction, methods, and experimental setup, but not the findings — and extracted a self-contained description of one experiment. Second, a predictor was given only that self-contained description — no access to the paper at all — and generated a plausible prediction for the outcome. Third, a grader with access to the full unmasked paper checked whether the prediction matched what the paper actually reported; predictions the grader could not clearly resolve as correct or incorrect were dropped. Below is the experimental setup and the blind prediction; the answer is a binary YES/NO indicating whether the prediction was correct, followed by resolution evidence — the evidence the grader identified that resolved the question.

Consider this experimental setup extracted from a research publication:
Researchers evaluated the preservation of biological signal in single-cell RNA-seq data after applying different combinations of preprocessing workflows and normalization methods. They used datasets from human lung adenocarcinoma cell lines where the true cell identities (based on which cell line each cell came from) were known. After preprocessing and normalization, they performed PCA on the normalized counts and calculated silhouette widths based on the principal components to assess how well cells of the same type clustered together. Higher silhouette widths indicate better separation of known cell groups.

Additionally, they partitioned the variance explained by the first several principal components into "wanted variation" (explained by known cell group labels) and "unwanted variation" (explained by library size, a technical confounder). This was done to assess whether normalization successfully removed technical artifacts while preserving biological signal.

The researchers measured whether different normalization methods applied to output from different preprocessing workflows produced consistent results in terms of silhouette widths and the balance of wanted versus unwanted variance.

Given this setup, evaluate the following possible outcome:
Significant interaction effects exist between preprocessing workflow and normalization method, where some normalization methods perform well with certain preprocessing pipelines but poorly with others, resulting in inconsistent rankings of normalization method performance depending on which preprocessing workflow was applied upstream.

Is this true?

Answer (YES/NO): NO